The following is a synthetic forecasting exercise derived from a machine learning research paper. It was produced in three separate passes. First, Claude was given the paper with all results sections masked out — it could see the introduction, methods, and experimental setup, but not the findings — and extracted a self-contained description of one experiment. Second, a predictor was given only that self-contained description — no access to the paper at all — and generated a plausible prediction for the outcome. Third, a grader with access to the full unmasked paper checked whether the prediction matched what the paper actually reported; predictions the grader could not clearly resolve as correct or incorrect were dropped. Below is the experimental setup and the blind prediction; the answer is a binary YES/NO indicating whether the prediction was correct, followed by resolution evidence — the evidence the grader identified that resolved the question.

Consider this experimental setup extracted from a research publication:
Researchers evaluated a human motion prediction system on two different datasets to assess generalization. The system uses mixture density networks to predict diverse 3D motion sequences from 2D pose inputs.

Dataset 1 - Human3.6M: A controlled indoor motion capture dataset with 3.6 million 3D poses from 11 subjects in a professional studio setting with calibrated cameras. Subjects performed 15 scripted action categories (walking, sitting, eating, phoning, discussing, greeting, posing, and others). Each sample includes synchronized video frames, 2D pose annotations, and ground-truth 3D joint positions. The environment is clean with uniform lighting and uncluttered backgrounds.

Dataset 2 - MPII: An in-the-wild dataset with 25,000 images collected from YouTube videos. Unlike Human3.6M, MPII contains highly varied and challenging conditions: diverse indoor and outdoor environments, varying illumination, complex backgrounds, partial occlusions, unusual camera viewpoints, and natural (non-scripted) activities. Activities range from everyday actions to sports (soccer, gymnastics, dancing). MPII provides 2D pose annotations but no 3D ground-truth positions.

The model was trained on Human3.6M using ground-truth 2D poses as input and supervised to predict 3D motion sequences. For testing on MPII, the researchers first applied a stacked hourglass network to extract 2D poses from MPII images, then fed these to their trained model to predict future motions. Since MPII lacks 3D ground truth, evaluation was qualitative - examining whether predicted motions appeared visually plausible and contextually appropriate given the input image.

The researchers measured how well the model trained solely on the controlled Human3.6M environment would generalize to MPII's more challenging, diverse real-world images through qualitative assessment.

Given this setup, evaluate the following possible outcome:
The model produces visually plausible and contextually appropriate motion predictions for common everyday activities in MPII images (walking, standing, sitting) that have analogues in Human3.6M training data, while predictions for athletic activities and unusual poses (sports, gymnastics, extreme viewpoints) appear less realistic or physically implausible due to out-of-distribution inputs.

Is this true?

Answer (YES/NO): NO